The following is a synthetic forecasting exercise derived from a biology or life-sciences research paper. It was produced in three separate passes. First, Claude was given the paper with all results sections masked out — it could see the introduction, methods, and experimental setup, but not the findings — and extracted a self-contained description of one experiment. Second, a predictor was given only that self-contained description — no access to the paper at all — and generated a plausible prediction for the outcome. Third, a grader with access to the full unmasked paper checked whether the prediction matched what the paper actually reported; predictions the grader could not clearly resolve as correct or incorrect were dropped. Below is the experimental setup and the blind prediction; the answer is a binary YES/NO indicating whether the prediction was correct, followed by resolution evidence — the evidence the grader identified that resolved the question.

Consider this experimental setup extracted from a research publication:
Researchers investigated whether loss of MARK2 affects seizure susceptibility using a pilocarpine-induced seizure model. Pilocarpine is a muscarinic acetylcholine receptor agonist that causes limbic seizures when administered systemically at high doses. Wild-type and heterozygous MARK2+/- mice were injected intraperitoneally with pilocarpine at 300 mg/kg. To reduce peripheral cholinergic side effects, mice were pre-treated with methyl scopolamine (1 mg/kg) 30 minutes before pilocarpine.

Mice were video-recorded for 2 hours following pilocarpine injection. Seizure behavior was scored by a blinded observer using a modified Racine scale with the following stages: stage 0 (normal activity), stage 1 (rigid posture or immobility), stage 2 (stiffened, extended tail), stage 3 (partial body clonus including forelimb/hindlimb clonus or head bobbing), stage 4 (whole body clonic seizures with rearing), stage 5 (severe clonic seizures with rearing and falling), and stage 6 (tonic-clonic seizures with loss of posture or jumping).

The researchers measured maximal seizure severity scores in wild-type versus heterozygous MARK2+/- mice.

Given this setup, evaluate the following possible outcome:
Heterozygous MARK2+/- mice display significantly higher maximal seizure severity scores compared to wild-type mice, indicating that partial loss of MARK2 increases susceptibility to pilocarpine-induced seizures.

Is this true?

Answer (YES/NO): YES